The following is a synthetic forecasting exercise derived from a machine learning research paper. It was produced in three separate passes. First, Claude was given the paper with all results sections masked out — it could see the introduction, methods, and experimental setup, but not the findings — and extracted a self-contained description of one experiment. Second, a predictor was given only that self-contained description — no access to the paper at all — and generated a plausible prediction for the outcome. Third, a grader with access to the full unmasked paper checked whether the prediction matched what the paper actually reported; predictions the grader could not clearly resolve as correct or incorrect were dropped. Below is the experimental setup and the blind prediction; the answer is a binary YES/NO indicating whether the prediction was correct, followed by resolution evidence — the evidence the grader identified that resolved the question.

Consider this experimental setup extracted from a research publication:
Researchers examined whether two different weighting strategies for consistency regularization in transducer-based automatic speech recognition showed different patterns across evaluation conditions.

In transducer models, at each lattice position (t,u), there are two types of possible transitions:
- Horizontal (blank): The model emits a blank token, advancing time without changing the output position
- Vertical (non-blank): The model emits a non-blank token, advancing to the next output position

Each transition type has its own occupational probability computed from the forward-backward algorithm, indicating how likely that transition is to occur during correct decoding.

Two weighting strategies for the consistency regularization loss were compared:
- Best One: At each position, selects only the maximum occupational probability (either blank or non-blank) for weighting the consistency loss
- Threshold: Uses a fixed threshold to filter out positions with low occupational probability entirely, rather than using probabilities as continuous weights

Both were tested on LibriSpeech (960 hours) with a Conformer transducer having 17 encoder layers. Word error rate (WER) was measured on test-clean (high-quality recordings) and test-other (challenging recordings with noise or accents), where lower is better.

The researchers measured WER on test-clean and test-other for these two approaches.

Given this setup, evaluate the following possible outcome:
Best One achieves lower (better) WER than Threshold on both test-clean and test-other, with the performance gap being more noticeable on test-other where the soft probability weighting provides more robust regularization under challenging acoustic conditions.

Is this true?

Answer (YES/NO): NO